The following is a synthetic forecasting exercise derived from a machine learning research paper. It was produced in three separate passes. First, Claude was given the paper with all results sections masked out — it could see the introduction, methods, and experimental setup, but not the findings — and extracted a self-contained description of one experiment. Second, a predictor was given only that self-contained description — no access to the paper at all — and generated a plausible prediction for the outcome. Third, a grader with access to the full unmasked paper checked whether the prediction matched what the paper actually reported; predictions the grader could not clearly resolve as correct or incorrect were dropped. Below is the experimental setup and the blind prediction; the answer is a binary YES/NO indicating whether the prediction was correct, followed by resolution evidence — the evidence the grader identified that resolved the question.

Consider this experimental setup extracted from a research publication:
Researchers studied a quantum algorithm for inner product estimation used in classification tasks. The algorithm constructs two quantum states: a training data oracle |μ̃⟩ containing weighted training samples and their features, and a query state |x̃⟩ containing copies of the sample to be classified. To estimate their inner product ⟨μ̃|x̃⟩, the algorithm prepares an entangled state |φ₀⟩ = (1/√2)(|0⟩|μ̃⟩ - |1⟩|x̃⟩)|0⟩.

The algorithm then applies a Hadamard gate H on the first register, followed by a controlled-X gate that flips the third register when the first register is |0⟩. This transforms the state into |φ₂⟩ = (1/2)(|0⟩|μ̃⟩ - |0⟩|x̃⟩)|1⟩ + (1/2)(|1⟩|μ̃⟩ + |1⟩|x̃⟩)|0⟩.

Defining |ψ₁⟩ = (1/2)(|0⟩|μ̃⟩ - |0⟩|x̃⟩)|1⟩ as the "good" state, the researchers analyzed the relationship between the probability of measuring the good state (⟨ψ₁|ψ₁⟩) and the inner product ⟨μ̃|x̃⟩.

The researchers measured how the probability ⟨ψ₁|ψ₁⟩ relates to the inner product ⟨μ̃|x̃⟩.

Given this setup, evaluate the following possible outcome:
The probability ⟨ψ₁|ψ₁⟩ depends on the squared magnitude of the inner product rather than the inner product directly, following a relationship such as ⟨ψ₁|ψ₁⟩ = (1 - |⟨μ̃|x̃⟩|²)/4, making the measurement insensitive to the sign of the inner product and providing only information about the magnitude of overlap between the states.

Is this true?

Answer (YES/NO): NO